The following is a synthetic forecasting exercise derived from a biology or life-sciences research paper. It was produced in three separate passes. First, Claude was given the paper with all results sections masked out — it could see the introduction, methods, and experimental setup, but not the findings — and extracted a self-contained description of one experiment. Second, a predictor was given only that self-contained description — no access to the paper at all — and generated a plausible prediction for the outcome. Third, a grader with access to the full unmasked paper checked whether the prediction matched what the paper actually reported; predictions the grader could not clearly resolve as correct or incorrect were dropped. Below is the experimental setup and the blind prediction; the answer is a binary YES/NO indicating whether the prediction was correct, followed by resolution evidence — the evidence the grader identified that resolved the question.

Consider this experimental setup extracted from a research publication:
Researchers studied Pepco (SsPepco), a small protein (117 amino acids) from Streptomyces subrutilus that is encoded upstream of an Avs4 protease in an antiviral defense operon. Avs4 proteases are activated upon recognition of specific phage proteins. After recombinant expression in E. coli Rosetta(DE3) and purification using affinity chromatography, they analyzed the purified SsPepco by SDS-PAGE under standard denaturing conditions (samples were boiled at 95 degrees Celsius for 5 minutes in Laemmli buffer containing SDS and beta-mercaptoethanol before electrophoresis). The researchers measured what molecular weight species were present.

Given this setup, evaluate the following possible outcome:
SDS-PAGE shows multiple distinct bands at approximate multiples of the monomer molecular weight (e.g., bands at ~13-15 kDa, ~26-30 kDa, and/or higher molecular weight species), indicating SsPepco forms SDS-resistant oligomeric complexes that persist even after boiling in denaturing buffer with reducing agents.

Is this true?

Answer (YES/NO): YES